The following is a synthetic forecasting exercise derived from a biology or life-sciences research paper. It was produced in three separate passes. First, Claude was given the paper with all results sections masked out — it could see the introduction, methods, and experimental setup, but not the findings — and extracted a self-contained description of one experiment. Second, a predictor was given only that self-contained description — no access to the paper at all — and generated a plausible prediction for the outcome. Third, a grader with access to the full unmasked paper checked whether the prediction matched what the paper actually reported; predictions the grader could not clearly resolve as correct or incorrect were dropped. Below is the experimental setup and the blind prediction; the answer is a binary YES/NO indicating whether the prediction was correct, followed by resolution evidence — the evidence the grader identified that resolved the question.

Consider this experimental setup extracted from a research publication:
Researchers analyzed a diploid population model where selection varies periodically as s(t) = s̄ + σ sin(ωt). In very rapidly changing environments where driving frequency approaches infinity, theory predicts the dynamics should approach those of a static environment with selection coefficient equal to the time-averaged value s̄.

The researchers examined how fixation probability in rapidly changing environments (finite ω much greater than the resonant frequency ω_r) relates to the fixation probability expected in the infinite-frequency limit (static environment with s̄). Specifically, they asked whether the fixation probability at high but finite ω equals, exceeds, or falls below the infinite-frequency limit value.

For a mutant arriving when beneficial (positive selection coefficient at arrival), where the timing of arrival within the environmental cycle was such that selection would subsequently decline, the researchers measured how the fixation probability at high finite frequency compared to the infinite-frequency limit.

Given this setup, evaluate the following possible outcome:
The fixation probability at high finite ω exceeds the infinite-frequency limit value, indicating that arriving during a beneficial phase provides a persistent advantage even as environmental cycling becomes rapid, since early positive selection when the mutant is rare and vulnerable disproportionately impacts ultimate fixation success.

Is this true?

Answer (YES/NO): NO